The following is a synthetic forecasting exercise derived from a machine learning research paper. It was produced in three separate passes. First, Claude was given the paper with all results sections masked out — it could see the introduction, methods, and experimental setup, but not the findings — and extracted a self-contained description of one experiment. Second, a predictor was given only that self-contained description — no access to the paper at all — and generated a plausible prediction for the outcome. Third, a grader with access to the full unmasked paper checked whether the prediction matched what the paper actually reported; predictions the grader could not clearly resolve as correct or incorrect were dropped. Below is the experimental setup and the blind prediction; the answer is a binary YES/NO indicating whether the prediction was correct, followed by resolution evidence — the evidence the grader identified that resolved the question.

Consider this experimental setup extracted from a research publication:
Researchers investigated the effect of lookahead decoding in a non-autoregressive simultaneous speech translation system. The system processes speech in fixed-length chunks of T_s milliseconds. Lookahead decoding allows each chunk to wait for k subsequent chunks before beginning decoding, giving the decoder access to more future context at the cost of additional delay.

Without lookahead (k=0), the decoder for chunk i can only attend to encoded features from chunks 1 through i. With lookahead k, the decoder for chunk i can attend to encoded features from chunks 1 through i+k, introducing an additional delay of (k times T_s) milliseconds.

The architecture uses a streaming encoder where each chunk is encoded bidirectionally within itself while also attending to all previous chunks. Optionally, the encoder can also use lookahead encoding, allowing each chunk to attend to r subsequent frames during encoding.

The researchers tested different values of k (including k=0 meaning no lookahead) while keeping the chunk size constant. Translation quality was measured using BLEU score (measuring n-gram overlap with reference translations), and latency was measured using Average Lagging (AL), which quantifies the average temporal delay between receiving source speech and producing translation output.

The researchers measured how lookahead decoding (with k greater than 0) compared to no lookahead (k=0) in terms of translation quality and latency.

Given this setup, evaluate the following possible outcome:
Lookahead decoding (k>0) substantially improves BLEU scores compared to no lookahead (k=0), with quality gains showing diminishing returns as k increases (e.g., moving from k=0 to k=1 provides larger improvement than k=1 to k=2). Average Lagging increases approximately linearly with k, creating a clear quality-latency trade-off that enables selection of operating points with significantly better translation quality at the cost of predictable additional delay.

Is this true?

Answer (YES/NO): NO